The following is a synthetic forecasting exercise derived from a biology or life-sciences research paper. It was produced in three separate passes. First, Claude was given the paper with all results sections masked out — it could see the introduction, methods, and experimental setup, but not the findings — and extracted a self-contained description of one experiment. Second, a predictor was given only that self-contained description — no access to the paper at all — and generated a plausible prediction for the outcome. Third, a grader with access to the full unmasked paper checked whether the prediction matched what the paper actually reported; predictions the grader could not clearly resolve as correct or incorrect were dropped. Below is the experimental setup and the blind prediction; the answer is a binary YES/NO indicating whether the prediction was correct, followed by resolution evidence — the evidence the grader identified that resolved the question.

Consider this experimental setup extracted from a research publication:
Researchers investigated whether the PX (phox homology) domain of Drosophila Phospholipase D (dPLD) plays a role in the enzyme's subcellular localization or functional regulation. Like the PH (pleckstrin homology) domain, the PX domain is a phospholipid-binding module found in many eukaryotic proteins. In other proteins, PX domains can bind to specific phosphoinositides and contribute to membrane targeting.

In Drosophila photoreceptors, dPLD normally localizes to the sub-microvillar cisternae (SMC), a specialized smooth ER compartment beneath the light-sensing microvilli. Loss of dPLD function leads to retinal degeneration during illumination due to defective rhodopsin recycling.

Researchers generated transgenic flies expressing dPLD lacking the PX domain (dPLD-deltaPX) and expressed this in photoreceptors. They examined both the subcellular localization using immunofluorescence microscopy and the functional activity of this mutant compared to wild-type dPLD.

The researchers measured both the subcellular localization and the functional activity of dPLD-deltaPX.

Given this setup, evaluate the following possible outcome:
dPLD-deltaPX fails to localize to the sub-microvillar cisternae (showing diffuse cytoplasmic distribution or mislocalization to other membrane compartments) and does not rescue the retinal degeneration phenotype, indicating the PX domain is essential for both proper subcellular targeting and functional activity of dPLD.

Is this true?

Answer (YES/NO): NO